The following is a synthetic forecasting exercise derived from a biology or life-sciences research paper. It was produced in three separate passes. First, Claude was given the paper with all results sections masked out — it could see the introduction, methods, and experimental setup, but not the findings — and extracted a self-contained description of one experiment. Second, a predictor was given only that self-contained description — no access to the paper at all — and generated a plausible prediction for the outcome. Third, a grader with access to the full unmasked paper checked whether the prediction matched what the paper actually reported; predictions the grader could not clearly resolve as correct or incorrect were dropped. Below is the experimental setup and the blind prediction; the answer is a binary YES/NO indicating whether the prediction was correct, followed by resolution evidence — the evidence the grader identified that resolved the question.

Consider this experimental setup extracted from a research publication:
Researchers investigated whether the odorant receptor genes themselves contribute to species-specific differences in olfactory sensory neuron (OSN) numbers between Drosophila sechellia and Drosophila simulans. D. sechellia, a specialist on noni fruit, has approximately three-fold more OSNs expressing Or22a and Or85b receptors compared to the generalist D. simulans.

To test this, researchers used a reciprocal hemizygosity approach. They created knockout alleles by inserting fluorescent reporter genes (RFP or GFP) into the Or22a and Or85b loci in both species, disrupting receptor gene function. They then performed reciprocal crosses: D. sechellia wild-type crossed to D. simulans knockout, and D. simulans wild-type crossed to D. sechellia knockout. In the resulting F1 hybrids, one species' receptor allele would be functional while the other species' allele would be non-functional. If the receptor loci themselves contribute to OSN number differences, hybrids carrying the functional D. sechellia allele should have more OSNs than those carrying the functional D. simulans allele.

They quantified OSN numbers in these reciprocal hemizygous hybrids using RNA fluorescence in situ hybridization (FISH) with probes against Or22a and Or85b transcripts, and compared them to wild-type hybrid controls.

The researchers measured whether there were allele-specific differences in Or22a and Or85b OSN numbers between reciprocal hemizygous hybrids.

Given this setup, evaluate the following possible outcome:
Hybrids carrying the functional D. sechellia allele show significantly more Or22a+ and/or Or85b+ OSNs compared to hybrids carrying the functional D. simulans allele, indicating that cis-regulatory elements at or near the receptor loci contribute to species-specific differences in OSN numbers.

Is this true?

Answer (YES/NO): NO